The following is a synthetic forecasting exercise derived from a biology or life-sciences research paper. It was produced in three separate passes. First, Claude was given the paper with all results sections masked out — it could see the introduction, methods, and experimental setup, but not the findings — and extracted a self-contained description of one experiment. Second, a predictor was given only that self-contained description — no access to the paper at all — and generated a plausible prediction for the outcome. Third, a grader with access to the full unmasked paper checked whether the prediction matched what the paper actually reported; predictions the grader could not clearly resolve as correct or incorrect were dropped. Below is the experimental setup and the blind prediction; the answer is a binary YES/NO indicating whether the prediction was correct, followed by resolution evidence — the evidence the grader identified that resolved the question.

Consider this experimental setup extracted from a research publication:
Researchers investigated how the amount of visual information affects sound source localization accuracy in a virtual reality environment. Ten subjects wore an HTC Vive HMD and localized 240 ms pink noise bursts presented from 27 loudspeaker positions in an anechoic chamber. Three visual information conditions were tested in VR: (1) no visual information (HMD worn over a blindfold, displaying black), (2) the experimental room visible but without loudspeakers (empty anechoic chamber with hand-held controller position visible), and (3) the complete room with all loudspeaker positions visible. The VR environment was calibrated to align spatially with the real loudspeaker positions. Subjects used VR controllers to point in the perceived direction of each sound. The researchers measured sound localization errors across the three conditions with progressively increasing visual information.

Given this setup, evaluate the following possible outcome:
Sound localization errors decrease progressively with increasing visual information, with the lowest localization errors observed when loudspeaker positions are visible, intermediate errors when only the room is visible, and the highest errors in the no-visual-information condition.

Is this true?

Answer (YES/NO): YES